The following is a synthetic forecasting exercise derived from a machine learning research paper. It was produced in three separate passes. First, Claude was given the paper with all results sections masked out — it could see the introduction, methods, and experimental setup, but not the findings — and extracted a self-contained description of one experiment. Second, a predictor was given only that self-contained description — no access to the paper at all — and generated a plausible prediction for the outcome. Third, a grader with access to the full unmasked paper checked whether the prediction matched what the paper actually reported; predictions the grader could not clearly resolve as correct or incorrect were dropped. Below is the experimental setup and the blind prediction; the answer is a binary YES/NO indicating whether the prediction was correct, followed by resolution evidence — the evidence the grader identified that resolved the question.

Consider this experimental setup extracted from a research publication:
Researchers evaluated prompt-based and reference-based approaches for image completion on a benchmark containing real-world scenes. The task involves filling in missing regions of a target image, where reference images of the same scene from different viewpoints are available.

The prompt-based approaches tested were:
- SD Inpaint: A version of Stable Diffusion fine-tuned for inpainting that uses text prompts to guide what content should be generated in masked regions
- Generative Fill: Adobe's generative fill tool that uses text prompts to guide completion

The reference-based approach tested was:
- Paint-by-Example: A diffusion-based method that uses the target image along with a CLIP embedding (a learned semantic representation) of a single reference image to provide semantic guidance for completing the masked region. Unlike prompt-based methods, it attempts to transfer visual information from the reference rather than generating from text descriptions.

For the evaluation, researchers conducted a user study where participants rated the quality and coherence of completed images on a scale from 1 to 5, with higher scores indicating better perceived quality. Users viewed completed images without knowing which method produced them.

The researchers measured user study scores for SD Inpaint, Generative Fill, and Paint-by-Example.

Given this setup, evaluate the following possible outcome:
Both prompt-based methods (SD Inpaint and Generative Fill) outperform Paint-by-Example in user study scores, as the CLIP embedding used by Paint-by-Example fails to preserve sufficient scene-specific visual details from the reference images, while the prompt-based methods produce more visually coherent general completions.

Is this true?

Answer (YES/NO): YES